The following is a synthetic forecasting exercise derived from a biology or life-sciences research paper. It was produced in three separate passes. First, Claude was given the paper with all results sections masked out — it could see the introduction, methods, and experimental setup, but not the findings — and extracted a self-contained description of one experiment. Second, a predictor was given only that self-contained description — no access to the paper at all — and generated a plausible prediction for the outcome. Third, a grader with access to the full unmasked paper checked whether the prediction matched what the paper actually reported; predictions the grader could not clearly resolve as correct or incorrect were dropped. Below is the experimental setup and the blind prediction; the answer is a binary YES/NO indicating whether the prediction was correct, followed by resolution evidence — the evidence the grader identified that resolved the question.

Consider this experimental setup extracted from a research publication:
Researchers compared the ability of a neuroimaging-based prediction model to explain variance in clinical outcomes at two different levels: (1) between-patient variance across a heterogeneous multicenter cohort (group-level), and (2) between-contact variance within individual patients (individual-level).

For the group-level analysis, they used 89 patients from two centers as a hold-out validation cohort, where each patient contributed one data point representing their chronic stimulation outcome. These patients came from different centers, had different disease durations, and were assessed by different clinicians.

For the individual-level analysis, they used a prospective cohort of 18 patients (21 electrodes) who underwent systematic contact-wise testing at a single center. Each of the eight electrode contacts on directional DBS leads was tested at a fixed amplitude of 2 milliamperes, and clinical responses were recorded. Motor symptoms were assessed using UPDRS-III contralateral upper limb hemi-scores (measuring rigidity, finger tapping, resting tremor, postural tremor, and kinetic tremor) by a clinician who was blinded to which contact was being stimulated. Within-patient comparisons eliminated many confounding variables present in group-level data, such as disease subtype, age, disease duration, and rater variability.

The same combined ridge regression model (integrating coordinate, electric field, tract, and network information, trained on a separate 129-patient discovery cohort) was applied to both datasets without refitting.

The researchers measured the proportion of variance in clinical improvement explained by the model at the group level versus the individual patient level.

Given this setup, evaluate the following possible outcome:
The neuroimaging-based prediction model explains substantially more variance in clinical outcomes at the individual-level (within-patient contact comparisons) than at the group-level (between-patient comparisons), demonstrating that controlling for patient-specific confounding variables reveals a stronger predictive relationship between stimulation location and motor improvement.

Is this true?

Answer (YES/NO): YES